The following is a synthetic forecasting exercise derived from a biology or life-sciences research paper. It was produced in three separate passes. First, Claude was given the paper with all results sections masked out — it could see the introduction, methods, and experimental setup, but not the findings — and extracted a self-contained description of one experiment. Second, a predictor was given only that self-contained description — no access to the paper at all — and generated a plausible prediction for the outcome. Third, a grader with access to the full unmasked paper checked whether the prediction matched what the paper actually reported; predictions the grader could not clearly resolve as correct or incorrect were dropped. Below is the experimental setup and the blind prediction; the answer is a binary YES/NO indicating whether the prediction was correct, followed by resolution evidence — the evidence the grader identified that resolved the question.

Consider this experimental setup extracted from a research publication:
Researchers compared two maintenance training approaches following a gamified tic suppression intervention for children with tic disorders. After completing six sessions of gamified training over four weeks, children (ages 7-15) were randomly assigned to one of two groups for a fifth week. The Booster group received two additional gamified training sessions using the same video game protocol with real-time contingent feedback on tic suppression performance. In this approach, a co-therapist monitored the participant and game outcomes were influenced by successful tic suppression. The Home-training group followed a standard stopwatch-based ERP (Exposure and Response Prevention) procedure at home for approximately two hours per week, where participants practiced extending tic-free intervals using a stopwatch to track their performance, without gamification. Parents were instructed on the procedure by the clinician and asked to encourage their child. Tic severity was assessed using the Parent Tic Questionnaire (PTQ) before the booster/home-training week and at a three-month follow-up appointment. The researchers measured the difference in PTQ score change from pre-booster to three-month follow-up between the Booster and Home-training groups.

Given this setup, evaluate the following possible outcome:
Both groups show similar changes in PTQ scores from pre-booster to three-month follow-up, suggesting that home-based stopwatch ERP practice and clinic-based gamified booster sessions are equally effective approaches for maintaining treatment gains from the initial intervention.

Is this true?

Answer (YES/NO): YES